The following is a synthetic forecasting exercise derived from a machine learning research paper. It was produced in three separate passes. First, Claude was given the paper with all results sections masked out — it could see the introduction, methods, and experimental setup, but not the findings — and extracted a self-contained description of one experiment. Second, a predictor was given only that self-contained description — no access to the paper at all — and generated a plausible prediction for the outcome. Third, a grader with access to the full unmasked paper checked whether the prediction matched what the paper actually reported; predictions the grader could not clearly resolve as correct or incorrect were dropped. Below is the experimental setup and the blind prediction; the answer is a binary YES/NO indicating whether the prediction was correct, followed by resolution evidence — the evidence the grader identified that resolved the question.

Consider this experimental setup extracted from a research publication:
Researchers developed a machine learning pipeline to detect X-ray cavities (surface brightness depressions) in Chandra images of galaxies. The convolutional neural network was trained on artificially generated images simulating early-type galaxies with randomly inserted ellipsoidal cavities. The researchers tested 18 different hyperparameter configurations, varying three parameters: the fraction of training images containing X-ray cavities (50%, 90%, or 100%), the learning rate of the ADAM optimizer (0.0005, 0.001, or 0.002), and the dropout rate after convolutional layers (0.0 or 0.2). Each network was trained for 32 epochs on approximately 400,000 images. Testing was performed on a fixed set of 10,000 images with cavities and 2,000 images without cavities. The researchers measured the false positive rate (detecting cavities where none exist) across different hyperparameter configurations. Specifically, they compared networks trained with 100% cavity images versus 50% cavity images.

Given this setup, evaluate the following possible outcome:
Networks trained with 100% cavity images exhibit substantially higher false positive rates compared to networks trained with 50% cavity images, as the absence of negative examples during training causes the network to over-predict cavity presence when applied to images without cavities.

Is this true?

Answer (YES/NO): YES